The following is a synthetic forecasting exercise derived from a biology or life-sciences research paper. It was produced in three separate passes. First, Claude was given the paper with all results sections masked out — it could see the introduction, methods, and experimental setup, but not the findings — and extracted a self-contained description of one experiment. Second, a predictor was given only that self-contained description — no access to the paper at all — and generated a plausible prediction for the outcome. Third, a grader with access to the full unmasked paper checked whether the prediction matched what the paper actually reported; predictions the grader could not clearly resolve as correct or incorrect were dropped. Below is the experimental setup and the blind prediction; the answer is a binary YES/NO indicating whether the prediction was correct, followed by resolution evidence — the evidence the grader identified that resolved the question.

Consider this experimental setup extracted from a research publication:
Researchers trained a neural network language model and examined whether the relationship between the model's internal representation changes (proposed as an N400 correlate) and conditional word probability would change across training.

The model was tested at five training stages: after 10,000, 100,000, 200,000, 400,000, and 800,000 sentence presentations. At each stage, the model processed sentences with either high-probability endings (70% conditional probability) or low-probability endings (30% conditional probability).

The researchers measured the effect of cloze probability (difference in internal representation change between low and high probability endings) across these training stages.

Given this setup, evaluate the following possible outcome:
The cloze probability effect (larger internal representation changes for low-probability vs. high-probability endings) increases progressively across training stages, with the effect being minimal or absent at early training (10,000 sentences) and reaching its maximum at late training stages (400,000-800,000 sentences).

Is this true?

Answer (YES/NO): NO